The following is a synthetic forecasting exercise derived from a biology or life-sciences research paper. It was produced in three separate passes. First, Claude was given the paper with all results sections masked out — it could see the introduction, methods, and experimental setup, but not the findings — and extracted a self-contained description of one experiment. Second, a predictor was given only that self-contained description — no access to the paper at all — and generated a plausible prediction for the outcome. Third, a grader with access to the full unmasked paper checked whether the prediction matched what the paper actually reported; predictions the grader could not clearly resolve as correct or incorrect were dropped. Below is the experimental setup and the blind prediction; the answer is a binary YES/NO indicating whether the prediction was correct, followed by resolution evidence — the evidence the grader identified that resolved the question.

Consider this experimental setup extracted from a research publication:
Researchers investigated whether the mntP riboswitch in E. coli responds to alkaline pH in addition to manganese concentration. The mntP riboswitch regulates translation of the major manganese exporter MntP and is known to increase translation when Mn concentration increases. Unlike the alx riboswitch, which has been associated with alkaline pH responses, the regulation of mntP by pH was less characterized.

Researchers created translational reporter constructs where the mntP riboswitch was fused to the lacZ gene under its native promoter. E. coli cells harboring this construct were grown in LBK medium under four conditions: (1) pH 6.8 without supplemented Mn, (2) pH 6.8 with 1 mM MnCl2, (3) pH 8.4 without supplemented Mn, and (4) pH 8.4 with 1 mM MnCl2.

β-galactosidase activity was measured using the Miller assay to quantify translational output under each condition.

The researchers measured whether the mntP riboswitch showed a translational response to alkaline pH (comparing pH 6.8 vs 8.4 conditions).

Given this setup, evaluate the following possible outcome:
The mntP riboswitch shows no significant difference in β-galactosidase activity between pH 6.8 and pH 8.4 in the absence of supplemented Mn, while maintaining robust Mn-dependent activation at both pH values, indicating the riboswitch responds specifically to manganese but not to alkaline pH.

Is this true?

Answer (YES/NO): YES